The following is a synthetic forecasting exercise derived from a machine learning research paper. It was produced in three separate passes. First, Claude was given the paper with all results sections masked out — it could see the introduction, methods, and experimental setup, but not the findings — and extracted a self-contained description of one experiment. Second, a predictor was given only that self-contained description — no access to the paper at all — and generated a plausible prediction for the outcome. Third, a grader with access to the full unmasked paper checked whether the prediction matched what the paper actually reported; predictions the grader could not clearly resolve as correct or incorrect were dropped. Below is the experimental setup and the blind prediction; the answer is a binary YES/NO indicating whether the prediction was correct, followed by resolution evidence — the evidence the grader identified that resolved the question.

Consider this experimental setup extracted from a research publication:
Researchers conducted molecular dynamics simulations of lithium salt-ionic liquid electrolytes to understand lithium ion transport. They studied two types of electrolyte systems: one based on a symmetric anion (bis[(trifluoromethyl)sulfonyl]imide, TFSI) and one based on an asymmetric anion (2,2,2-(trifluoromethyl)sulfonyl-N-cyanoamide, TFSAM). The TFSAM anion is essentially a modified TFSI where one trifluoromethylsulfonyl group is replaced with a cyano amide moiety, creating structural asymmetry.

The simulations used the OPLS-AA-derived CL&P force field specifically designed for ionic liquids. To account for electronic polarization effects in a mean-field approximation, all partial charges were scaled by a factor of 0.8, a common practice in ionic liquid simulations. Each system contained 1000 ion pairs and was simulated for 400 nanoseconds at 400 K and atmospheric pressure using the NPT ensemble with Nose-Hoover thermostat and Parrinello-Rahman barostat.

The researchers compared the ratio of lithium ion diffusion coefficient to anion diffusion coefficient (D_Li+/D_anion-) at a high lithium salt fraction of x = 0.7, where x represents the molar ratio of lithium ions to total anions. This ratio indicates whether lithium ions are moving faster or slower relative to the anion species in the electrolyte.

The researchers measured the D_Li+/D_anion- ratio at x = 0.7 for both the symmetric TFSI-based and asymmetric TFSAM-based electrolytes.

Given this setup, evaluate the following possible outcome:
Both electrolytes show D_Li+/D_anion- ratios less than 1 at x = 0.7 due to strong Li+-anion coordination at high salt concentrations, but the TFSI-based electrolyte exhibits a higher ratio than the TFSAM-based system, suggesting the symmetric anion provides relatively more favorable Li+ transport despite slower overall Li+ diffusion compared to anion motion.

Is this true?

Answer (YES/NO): NO